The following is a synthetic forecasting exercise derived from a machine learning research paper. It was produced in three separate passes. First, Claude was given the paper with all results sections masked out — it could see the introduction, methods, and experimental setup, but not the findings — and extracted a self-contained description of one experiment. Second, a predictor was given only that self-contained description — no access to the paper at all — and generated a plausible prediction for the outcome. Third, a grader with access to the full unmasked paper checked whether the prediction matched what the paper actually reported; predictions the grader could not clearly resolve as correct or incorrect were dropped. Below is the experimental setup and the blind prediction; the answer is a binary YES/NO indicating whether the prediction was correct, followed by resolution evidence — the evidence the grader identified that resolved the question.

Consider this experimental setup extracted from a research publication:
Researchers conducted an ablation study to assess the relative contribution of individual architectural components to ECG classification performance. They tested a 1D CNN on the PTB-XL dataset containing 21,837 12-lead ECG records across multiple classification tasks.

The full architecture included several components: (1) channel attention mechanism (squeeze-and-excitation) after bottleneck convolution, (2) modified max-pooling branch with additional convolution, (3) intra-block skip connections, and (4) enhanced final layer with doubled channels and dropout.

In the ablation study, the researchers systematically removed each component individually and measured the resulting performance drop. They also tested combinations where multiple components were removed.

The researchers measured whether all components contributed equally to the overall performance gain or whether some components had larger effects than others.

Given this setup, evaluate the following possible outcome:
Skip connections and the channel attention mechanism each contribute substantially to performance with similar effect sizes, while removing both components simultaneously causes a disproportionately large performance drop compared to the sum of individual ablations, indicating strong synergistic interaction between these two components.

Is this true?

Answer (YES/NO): NO